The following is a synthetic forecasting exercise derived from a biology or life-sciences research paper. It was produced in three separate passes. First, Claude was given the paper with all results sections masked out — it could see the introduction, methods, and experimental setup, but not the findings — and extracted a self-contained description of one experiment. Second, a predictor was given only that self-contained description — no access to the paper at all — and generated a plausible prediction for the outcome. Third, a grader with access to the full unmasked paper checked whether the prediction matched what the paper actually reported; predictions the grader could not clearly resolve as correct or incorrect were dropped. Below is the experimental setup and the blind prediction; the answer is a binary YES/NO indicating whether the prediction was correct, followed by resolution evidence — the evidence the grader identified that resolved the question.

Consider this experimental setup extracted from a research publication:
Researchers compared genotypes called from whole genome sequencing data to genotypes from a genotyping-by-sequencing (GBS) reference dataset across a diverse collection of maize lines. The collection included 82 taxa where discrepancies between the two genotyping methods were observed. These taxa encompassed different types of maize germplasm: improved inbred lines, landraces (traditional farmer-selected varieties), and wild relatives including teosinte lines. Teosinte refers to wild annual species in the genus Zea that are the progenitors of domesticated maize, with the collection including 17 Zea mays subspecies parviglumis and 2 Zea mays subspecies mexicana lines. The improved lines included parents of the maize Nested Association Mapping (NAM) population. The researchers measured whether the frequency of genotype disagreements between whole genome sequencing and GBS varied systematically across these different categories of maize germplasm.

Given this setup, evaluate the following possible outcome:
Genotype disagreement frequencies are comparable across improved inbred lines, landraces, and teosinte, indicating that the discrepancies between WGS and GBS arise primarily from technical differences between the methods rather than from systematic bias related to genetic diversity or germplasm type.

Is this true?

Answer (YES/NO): NO